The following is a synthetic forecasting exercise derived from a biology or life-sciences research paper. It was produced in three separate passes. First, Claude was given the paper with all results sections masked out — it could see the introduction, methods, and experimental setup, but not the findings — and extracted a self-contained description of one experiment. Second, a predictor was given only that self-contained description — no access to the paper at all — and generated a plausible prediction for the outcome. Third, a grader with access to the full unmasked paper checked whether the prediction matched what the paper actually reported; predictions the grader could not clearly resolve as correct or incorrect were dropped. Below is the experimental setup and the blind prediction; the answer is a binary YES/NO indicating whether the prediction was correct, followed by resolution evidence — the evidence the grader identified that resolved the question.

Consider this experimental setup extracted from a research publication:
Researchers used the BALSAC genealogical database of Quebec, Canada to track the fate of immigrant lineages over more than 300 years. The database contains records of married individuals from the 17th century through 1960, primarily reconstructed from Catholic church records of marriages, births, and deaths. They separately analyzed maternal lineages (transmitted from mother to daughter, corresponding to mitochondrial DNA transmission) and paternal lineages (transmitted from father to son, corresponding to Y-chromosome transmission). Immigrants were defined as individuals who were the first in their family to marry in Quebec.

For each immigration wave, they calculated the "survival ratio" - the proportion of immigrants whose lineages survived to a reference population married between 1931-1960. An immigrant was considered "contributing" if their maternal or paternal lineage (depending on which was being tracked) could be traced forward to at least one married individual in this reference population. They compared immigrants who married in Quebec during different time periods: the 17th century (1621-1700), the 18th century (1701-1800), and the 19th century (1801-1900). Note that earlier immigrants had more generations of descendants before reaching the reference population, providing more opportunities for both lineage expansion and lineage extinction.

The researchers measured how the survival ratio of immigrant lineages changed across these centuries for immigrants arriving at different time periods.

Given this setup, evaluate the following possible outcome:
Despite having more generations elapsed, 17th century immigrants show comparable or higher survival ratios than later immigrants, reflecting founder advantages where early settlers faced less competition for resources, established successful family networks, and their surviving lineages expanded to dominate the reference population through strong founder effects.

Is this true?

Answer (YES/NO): YES